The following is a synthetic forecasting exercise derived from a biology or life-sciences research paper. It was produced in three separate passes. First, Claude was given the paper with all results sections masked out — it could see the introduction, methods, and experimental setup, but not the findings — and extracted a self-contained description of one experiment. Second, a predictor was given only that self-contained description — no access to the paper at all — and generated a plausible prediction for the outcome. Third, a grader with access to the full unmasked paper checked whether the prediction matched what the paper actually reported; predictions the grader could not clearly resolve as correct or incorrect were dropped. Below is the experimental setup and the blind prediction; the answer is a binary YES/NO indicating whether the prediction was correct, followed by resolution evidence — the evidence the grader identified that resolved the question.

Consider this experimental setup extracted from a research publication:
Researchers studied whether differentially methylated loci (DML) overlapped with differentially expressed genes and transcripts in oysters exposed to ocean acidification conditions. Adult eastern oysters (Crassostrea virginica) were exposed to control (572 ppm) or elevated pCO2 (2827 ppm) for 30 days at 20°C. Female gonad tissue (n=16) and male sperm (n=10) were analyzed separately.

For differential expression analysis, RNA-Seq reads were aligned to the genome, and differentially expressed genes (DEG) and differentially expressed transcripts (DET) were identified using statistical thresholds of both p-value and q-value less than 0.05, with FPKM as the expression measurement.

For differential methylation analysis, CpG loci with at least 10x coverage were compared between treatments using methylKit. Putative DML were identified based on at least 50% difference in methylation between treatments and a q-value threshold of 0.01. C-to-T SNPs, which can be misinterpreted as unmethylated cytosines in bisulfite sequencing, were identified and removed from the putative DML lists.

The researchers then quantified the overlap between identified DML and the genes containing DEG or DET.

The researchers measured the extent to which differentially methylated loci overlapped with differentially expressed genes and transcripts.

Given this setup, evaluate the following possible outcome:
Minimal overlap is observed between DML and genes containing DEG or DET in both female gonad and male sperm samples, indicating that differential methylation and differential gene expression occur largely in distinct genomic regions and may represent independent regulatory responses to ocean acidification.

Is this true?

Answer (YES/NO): YES